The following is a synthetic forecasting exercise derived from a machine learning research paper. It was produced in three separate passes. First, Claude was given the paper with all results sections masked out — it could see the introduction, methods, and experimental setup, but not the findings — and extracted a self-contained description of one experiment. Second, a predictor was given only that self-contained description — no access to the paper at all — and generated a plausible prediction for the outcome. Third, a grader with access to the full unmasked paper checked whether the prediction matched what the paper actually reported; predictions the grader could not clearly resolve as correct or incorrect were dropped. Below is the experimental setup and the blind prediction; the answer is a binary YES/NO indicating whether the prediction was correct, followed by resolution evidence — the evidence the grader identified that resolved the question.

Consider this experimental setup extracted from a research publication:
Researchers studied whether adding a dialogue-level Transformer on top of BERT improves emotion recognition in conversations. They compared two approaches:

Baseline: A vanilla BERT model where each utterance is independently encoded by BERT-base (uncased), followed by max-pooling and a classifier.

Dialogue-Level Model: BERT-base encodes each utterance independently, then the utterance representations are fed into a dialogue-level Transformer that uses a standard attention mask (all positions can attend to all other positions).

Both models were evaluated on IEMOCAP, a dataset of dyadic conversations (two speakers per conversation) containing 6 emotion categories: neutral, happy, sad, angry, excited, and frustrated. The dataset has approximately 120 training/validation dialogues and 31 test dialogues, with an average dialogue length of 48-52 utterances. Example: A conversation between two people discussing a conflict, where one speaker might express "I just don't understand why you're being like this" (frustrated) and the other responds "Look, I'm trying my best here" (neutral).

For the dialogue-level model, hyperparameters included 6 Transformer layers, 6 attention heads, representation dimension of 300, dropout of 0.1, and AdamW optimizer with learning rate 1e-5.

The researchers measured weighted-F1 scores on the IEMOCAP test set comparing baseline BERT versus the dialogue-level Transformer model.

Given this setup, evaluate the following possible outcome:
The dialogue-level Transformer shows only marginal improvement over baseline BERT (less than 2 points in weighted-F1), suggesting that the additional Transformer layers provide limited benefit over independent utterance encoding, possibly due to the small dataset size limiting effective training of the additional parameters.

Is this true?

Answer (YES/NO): NO